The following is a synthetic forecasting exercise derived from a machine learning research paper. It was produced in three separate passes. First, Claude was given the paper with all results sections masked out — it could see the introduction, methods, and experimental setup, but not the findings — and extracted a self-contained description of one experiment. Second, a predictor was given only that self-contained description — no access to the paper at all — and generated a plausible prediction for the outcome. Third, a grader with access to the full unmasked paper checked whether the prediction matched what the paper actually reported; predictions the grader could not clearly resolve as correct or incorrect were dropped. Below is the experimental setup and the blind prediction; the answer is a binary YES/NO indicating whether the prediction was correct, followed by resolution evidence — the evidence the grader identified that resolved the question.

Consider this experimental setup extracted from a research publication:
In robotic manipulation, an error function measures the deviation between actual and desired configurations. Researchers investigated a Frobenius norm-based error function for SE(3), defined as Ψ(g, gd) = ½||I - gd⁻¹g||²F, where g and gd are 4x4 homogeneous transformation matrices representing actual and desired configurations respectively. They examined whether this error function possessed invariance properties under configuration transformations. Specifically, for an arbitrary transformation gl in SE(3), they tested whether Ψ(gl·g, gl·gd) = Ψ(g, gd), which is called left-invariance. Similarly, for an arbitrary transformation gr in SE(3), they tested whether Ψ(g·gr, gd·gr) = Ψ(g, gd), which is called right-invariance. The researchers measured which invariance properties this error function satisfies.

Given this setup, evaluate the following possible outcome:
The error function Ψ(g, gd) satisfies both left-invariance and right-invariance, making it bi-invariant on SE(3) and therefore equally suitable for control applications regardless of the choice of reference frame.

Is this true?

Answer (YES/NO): NO